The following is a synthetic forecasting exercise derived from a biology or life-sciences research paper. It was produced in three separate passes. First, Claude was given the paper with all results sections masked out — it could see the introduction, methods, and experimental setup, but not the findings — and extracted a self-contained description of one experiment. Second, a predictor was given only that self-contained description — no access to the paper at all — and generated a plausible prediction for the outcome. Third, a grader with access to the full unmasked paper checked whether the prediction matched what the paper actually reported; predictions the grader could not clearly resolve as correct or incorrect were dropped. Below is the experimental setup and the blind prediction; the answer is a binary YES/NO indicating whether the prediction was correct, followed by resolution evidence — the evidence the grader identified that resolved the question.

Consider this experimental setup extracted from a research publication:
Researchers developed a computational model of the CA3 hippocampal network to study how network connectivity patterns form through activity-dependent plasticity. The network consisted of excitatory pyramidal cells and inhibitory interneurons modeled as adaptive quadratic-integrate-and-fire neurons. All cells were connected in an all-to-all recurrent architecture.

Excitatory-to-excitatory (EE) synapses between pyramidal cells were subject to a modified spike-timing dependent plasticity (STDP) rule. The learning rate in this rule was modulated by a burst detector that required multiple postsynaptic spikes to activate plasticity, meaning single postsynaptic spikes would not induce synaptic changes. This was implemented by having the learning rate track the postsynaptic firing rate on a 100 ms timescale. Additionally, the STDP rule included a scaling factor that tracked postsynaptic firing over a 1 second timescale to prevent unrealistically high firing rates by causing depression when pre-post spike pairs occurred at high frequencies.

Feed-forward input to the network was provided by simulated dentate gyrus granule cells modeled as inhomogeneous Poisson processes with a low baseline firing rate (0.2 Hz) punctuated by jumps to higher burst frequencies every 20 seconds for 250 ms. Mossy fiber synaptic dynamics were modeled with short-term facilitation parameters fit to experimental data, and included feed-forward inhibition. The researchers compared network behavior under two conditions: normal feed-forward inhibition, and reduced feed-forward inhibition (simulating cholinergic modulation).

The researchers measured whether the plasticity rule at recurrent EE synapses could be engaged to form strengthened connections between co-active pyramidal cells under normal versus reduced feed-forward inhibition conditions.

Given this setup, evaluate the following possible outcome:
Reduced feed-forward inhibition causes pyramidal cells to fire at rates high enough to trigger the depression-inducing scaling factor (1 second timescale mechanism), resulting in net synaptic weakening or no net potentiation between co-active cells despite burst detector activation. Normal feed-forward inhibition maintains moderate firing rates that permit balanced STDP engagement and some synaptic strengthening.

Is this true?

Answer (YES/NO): NO